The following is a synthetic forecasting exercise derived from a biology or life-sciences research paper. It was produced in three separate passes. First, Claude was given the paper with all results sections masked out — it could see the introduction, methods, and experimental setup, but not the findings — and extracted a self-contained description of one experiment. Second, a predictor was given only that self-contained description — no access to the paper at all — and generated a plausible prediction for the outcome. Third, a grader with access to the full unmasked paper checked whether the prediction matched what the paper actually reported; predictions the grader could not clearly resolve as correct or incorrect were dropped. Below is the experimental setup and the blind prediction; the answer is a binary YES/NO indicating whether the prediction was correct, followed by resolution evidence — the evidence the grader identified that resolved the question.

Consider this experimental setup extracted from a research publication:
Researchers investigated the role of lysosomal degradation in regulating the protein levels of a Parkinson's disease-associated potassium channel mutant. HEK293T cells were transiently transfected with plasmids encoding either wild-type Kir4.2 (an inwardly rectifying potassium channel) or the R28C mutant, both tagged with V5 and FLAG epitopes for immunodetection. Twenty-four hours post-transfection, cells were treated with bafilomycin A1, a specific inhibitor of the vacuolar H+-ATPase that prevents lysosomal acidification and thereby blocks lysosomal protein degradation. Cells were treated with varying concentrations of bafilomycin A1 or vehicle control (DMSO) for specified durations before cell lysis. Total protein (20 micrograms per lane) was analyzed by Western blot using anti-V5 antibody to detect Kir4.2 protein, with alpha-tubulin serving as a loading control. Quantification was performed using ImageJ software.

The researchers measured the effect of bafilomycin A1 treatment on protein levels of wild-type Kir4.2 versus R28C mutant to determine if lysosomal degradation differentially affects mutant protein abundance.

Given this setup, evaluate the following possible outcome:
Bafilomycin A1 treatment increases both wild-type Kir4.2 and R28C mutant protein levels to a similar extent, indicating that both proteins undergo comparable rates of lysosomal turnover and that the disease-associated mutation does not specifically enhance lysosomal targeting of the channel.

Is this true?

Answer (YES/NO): NO